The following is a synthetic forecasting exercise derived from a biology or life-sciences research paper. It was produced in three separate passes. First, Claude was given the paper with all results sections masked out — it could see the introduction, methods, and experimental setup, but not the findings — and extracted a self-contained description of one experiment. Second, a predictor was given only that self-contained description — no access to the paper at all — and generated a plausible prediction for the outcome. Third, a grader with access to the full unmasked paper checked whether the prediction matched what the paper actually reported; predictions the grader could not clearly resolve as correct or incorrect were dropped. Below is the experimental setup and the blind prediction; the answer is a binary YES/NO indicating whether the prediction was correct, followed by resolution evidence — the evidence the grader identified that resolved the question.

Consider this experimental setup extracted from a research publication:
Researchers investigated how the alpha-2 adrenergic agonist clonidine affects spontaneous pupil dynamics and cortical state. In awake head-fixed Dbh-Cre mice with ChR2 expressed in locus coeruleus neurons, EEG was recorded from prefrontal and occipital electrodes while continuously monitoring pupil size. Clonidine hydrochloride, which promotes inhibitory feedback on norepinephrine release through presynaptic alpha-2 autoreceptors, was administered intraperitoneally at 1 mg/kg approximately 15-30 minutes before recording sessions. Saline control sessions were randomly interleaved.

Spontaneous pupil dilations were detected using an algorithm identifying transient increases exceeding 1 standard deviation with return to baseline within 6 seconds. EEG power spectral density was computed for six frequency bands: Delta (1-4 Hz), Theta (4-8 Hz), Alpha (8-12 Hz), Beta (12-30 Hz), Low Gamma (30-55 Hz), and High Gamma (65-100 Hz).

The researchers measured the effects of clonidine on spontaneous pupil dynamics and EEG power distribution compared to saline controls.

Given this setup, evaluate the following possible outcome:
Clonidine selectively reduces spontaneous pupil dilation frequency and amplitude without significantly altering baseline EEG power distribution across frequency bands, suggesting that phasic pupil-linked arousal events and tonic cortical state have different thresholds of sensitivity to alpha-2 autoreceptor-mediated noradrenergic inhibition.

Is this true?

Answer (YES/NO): NO